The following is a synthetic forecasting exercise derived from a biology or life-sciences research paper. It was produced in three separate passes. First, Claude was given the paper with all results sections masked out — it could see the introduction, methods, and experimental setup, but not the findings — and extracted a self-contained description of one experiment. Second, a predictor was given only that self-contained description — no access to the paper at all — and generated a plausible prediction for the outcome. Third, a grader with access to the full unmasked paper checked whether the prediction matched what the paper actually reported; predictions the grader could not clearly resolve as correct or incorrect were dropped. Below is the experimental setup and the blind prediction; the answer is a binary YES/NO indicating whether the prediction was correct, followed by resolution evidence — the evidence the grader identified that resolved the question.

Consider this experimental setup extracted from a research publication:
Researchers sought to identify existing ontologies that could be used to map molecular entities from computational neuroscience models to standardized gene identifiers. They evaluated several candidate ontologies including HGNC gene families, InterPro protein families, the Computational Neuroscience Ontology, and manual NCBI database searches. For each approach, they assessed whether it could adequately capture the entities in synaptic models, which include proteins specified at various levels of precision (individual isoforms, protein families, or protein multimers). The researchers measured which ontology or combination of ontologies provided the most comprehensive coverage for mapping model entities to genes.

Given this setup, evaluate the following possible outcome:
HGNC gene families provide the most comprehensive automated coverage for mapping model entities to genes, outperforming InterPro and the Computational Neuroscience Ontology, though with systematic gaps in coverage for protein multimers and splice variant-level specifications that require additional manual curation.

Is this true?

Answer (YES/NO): NO